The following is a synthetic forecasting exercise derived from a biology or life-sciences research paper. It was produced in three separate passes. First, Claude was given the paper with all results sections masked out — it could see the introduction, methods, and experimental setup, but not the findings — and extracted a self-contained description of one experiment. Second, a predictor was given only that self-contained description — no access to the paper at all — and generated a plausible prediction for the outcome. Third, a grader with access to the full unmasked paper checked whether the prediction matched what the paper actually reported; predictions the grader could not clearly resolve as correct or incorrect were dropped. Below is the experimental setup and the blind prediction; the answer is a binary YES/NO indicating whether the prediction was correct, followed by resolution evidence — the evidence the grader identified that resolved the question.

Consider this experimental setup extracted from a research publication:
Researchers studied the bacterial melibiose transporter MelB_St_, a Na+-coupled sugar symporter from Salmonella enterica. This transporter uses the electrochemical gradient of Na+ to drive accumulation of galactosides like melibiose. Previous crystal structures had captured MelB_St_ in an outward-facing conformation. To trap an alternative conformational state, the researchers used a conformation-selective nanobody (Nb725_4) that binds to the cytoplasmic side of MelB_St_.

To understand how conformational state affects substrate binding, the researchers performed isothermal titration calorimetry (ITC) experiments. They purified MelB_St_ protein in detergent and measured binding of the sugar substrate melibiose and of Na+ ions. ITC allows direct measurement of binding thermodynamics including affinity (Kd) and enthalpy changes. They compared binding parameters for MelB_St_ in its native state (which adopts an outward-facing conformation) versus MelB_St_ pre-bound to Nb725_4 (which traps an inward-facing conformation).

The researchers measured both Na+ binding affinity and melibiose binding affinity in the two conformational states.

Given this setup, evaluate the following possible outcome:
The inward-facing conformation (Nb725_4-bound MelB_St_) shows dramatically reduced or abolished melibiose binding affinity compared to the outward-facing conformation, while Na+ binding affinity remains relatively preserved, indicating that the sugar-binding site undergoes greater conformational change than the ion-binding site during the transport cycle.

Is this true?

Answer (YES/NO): YES